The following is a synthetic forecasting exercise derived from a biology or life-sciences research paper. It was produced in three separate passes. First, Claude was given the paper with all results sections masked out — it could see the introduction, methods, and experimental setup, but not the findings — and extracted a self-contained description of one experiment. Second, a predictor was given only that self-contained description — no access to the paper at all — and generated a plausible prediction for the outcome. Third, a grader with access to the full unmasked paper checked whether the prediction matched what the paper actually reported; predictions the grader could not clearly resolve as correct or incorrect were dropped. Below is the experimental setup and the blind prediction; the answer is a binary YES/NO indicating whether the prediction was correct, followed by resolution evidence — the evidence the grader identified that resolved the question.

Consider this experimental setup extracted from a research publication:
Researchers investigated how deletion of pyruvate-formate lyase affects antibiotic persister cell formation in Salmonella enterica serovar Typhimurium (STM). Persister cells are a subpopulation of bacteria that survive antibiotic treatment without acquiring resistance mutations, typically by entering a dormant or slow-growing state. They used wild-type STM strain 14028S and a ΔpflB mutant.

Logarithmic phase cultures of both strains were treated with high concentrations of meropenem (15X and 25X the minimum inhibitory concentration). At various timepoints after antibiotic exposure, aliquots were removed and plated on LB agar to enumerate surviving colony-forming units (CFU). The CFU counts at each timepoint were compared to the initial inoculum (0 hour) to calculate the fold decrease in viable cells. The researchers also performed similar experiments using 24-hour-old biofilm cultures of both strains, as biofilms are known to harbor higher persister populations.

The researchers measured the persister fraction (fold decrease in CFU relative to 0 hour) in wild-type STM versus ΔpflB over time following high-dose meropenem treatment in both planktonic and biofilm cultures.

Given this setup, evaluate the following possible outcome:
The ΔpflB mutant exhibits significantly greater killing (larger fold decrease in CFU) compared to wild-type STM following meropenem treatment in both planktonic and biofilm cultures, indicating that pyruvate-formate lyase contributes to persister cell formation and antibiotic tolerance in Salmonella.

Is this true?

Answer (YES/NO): NO